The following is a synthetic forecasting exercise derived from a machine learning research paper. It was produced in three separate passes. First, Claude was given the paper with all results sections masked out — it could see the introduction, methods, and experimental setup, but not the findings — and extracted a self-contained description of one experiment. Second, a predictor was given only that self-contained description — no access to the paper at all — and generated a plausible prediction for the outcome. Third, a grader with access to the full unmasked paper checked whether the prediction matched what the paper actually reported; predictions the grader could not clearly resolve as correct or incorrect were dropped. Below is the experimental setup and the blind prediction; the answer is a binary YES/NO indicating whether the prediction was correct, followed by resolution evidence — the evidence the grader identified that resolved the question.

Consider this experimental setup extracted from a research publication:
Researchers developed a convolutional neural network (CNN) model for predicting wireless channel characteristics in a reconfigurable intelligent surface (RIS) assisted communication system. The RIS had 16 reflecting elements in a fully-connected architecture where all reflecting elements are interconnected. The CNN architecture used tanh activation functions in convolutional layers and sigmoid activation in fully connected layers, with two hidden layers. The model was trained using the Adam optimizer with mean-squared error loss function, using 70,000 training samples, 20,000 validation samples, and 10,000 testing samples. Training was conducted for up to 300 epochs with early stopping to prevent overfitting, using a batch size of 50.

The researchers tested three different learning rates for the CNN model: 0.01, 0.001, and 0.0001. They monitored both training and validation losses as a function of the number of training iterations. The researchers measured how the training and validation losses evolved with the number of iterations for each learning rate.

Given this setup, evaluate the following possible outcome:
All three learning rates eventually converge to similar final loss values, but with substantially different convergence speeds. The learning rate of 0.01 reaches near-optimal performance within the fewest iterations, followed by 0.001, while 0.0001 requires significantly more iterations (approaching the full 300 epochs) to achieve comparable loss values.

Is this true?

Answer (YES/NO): NO